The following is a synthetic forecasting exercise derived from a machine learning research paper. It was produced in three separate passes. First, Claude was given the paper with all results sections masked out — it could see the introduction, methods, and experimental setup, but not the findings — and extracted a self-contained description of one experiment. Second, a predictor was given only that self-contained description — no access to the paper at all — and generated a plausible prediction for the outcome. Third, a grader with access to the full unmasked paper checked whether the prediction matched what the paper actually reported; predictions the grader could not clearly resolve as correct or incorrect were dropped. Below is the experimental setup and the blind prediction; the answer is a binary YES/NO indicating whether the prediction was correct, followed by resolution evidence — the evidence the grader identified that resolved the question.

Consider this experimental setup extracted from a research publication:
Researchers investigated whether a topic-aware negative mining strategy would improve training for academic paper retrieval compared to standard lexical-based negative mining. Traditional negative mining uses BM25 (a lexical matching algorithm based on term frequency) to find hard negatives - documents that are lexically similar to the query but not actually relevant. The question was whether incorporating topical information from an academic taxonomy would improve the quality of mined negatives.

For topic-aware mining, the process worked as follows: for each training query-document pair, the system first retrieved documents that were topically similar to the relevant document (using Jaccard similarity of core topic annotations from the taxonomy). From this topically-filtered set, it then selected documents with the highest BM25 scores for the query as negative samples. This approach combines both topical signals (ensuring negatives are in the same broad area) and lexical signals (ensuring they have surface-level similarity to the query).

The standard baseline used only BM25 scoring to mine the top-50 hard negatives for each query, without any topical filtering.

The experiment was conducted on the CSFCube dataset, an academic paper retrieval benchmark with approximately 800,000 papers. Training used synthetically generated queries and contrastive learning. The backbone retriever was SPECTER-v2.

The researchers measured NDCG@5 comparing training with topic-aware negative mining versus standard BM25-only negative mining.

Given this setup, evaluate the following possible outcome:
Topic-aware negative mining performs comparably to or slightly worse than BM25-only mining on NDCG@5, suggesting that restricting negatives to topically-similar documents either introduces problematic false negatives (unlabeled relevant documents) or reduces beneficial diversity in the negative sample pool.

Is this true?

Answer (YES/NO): NO